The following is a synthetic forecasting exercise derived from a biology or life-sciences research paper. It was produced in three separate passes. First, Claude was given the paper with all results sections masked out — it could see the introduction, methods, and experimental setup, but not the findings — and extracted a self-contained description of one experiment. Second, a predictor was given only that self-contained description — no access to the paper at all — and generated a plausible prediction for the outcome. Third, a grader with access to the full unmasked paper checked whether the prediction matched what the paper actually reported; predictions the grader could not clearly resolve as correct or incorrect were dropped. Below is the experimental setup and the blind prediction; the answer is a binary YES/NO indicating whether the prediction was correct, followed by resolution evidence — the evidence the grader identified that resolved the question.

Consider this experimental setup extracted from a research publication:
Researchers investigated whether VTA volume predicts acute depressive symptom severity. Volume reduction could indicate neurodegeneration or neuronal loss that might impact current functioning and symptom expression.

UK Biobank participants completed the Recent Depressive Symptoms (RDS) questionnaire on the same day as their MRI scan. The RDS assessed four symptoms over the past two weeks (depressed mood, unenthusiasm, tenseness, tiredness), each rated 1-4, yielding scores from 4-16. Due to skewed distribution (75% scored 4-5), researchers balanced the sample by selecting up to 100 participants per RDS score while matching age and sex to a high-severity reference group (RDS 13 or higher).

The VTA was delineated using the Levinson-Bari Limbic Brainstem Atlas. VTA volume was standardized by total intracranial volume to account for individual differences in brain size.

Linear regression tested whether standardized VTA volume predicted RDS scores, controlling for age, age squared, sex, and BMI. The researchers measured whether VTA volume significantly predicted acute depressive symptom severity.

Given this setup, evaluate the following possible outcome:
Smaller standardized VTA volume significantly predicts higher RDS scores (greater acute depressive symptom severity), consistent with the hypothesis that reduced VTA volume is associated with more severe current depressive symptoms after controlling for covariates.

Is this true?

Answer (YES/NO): NO